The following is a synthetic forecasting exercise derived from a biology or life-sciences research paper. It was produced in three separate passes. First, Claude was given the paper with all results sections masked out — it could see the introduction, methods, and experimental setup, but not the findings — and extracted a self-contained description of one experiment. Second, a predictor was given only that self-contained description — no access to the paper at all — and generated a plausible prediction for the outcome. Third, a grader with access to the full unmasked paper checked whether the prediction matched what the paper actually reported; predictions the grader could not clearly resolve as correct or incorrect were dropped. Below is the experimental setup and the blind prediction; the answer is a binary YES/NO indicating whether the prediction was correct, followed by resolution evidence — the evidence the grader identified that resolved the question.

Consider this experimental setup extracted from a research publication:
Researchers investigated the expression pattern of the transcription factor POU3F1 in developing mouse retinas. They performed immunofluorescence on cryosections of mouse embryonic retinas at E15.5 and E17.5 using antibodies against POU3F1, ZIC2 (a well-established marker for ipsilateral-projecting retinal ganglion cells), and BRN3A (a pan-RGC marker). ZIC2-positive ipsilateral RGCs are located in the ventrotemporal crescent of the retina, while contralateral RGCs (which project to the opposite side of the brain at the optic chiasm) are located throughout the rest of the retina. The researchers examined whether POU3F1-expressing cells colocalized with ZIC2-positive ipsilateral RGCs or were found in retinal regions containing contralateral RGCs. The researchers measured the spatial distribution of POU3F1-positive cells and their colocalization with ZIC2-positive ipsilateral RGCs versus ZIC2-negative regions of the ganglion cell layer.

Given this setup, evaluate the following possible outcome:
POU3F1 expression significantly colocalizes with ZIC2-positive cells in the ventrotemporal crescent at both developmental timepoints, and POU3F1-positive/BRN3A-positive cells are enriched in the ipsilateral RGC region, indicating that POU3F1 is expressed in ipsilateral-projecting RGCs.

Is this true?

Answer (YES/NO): NO